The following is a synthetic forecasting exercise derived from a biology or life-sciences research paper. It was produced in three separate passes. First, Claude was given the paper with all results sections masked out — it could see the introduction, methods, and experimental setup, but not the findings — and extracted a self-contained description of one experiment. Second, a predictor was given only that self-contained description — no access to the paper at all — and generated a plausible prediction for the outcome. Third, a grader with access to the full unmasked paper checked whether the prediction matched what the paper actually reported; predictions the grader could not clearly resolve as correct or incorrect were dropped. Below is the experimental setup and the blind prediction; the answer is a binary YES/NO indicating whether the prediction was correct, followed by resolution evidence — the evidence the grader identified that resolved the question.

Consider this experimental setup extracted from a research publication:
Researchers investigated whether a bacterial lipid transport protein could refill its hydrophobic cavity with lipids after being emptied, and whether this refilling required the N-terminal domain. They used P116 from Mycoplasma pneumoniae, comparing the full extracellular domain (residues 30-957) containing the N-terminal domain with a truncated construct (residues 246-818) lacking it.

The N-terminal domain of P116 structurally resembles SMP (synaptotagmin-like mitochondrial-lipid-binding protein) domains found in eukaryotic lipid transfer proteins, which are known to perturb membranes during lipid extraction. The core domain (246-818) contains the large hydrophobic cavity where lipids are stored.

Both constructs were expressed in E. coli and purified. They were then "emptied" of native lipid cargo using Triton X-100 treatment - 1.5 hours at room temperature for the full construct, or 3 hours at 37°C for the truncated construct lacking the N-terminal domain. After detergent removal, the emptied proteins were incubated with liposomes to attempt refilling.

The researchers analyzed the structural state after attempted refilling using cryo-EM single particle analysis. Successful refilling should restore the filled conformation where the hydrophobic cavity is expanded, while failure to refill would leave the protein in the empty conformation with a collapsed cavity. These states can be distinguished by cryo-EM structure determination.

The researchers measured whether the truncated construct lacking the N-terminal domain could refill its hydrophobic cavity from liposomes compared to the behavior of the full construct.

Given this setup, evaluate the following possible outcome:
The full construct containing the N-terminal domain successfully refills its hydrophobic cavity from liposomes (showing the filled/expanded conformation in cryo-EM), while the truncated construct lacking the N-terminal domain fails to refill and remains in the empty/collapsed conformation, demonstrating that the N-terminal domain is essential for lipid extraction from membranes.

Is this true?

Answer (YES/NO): YES